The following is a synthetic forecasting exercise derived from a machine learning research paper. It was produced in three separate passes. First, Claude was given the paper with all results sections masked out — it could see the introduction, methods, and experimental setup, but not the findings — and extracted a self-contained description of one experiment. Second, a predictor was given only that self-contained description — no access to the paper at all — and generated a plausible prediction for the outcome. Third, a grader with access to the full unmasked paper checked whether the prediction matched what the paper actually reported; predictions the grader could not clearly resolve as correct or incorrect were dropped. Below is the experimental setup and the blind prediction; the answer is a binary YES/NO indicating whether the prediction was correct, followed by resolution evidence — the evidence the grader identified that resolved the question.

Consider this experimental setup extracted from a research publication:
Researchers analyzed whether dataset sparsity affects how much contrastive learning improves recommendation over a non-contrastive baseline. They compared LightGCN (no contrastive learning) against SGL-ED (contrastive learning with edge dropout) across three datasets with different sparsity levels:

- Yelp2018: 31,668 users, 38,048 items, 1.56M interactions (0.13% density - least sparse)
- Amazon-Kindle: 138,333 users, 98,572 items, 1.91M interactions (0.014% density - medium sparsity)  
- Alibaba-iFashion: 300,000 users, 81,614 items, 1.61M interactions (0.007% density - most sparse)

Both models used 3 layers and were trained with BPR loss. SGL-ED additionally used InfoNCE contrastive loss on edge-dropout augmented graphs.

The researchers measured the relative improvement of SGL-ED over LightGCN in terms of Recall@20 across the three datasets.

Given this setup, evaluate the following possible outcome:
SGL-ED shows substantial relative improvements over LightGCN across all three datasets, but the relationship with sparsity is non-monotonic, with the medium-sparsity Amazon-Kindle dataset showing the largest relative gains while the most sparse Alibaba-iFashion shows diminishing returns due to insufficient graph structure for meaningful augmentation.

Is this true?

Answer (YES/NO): NO